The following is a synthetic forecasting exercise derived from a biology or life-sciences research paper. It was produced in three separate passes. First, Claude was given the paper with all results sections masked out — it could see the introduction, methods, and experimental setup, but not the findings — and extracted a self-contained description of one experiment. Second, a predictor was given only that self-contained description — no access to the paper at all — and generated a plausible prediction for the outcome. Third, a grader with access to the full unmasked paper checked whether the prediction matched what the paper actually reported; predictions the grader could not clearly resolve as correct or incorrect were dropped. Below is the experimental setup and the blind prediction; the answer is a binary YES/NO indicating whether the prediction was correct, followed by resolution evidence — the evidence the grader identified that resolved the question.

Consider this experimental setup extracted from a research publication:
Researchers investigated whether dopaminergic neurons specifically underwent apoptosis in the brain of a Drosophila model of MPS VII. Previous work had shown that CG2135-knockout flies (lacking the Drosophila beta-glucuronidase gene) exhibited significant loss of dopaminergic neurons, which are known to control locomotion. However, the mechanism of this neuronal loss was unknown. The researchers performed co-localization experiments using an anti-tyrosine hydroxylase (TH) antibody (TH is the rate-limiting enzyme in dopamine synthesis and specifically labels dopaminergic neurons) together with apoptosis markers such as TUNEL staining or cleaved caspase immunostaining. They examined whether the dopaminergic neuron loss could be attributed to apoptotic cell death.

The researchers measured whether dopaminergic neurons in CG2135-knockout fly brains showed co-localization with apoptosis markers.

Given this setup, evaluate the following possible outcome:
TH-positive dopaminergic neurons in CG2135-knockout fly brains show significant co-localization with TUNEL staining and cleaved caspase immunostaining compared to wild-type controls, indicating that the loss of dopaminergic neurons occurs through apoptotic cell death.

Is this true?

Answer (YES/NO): NO